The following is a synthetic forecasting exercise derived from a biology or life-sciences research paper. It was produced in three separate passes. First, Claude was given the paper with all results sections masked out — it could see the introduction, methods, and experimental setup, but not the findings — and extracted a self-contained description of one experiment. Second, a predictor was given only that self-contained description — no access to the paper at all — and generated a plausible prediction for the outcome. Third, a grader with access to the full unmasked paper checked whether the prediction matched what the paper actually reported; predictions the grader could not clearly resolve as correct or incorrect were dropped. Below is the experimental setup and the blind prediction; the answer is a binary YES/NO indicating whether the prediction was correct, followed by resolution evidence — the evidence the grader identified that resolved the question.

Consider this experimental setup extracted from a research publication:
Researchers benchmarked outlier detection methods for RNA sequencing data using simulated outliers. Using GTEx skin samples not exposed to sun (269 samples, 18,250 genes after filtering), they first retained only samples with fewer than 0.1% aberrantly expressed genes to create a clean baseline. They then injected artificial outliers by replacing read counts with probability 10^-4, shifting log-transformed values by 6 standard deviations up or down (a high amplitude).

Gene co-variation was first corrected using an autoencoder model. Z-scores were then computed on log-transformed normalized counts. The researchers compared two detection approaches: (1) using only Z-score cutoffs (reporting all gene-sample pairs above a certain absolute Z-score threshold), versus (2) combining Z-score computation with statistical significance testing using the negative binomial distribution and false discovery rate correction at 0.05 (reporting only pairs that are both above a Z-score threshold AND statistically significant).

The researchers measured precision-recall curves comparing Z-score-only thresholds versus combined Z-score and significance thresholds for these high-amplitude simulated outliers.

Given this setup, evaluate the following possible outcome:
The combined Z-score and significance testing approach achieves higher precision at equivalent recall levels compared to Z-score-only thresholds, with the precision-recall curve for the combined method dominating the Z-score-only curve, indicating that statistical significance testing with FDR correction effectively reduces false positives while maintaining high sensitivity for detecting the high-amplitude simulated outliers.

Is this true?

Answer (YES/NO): NO